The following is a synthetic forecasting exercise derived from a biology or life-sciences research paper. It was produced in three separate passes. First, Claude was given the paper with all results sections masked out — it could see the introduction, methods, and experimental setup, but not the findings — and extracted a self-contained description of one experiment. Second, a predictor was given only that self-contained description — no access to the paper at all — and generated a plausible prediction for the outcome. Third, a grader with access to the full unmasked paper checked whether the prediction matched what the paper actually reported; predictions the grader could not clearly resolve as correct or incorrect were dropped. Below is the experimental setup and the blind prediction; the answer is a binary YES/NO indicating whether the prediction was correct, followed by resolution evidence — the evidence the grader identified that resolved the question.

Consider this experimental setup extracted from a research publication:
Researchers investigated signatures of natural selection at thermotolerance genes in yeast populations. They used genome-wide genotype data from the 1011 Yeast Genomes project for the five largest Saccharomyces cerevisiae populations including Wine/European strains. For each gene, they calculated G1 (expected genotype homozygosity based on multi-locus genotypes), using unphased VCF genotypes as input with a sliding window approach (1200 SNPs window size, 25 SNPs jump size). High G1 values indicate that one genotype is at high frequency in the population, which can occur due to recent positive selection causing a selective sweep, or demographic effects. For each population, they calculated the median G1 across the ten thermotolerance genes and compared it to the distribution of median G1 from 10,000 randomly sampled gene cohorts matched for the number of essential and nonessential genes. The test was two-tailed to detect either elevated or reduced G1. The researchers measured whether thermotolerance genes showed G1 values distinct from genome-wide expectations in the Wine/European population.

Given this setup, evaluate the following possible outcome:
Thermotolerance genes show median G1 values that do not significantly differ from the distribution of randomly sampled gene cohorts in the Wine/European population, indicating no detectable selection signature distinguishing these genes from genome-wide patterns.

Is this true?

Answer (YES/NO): NO